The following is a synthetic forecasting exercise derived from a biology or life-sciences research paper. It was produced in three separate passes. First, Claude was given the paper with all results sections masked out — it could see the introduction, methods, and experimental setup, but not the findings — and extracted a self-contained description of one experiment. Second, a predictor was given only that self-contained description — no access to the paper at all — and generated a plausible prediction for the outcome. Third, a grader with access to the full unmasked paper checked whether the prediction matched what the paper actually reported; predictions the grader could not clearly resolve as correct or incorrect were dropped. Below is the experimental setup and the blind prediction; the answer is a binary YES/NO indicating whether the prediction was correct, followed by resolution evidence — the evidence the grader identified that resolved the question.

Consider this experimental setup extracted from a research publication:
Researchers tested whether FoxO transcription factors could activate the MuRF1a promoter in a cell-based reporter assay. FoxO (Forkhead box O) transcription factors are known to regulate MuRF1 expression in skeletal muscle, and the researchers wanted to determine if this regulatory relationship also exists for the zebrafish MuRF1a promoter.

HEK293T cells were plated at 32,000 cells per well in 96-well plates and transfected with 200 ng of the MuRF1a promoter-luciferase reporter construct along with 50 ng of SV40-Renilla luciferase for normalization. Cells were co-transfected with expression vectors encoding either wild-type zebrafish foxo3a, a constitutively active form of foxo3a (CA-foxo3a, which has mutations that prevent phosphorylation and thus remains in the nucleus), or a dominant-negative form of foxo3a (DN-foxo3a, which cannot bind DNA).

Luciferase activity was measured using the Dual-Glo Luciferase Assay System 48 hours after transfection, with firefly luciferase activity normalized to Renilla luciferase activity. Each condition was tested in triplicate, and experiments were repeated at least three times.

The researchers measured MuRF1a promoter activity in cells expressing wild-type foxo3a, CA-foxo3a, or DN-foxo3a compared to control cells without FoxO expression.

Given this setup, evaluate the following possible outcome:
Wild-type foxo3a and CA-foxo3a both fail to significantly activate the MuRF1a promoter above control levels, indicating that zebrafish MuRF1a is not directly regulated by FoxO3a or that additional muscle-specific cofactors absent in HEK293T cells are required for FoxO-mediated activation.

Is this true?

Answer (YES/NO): NO